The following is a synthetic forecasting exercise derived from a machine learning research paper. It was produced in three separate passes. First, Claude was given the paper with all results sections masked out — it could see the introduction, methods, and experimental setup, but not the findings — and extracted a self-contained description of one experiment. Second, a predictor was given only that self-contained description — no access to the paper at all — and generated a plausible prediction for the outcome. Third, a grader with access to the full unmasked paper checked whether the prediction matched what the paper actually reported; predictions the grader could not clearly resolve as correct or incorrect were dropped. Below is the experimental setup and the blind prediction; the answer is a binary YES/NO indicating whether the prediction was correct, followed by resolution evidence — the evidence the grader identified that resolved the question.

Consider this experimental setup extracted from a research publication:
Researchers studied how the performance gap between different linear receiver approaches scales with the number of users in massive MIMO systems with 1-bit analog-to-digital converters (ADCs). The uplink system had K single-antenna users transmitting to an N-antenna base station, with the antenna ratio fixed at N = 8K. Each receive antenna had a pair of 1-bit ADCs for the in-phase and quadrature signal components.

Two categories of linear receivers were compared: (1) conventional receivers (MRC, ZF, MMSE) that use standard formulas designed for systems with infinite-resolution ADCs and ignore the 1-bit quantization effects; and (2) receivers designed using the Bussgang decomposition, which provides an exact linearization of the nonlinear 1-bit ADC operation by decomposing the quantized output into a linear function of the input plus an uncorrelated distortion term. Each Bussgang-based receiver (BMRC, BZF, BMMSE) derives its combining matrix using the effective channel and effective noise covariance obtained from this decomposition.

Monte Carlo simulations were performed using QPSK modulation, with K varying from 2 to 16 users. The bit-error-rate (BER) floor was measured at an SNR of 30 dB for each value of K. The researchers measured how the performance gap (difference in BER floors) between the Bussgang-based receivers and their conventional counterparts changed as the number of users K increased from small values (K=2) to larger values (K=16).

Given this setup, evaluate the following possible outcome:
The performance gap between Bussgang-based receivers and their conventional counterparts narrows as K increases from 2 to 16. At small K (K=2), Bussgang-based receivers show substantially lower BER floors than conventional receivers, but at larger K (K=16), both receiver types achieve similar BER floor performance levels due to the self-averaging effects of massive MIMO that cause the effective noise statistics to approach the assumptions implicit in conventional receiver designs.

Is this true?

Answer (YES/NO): YES